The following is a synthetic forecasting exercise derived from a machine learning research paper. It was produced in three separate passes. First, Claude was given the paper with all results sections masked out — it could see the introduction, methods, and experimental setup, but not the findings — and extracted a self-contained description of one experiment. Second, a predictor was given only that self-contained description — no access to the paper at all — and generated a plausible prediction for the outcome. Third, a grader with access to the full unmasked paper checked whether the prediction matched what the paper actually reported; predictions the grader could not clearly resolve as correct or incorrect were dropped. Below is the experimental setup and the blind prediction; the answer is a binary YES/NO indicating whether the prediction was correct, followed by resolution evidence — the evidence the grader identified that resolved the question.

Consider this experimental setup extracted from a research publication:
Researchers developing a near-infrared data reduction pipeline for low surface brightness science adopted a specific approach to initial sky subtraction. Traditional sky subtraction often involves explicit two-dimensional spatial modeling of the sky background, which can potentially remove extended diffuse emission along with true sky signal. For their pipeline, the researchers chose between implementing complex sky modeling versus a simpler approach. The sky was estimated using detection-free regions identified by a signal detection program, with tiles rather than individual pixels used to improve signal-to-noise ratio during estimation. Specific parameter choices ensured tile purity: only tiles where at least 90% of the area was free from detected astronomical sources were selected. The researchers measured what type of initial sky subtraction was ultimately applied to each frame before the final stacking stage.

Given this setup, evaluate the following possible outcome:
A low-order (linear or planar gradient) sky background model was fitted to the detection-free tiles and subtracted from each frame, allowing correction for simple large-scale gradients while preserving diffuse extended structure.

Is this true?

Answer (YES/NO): NO